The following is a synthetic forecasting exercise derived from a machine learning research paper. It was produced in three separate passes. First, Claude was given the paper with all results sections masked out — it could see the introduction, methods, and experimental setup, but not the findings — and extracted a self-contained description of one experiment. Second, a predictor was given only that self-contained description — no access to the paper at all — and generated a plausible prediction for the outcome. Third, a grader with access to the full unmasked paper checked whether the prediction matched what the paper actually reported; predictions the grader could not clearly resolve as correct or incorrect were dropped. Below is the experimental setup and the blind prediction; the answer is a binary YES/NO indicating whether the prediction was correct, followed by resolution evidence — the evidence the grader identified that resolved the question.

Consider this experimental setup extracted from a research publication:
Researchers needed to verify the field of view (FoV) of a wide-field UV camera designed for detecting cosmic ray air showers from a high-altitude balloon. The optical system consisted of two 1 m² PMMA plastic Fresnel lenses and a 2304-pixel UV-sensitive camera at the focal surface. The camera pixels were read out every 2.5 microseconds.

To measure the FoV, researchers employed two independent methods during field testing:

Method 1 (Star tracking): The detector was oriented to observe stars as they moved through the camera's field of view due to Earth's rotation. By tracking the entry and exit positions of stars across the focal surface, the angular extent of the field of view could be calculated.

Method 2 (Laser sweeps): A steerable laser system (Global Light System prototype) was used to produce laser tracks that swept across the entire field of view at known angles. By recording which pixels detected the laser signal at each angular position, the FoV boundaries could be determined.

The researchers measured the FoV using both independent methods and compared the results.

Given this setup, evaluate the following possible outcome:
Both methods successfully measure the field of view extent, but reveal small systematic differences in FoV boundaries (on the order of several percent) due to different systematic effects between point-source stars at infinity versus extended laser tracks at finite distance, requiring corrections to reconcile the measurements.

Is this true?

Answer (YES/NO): NO